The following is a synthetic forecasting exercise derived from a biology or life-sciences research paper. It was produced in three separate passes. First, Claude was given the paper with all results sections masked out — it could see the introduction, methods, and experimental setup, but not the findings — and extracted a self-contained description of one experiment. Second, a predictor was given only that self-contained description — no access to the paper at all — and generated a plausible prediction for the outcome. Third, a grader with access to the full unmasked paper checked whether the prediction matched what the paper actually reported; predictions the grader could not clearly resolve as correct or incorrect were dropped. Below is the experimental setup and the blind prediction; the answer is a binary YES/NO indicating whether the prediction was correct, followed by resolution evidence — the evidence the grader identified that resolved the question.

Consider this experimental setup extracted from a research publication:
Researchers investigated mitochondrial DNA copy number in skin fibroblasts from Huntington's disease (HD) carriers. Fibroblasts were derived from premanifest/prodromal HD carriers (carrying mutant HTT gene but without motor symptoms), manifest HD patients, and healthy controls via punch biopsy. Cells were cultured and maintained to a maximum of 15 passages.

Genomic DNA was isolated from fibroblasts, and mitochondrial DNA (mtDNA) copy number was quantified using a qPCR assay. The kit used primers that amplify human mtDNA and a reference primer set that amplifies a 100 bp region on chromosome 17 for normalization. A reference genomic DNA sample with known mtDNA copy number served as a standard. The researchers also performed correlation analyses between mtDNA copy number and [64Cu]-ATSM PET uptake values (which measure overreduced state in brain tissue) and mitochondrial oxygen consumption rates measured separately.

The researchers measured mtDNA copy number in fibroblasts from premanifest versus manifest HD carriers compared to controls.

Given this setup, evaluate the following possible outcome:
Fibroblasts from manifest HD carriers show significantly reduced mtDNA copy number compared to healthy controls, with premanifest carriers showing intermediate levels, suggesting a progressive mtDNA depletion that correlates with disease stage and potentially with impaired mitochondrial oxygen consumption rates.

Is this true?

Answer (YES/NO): NO